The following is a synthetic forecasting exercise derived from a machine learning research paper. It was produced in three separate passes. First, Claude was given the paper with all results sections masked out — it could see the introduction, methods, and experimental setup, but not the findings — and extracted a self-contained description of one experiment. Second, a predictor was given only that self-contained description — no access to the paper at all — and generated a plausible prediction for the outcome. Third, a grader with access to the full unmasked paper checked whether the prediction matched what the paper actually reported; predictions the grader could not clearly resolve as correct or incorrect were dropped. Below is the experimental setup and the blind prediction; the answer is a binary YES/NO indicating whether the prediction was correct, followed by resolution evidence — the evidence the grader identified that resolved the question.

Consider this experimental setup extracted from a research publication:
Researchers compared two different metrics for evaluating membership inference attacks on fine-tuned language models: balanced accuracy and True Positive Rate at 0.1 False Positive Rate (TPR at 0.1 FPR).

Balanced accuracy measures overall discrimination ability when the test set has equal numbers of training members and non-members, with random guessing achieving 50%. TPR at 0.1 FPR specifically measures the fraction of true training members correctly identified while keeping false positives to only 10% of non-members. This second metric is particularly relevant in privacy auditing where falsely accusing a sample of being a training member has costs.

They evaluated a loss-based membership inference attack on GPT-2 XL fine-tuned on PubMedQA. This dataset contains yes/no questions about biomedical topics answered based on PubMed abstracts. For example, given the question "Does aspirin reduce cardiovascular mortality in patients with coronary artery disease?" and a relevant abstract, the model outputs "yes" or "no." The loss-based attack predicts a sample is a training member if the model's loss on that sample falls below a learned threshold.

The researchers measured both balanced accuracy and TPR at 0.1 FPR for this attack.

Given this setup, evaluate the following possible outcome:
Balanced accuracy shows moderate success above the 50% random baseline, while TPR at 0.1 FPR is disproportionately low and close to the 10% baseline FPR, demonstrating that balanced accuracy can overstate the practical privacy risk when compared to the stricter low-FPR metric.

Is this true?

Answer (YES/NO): NO